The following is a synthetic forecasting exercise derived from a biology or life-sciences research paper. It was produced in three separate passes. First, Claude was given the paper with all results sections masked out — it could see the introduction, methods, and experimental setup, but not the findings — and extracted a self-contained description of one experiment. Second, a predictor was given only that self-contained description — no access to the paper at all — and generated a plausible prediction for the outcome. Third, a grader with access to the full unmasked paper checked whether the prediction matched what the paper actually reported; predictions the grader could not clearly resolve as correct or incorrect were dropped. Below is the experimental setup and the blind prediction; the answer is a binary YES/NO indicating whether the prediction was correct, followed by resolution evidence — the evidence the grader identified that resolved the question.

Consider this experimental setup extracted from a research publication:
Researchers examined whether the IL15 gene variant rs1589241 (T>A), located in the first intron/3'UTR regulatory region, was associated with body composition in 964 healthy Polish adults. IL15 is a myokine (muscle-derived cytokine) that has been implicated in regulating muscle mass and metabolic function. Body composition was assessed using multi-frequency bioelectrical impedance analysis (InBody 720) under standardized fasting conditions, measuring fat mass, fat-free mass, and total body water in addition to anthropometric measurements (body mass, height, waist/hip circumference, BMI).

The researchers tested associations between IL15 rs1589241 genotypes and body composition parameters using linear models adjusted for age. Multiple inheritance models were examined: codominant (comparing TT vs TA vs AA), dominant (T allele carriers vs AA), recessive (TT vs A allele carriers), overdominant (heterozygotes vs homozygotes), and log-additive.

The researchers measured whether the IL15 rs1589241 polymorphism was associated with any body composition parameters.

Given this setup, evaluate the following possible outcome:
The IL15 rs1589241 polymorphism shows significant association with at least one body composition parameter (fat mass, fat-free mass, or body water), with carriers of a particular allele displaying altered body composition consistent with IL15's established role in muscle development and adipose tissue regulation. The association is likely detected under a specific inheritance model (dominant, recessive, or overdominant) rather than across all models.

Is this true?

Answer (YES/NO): NO